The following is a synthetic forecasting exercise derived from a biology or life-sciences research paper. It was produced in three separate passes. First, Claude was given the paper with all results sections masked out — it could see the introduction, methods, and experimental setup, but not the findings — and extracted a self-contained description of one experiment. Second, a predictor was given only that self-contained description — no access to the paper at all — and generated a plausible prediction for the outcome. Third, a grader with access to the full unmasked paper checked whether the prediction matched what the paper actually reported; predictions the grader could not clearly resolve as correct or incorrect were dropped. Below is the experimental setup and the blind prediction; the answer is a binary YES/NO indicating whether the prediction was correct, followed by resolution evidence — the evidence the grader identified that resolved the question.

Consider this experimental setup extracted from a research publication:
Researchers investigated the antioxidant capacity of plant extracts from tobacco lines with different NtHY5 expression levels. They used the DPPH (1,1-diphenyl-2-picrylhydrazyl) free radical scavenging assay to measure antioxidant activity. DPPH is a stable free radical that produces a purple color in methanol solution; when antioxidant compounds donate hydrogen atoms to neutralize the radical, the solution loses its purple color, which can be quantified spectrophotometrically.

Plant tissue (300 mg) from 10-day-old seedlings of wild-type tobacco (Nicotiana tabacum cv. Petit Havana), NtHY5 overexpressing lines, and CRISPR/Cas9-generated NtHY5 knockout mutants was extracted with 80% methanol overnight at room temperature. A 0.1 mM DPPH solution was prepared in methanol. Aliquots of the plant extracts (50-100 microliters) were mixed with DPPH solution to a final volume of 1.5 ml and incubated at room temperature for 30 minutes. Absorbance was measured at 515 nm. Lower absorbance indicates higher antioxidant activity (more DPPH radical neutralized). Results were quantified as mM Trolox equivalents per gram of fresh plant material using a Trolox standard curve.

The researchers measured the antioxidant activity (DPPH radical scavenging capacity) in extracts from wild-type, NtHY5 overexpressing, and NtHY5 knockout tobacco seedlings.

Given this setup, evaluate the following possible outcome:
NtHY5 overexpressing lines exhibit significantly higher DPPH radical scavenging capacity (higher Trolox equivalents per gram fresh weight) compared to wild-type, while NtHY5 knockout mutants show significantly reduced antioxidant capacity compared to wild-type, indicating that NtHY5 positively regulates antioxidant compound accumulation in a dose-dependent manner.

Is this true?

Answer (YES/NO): YES